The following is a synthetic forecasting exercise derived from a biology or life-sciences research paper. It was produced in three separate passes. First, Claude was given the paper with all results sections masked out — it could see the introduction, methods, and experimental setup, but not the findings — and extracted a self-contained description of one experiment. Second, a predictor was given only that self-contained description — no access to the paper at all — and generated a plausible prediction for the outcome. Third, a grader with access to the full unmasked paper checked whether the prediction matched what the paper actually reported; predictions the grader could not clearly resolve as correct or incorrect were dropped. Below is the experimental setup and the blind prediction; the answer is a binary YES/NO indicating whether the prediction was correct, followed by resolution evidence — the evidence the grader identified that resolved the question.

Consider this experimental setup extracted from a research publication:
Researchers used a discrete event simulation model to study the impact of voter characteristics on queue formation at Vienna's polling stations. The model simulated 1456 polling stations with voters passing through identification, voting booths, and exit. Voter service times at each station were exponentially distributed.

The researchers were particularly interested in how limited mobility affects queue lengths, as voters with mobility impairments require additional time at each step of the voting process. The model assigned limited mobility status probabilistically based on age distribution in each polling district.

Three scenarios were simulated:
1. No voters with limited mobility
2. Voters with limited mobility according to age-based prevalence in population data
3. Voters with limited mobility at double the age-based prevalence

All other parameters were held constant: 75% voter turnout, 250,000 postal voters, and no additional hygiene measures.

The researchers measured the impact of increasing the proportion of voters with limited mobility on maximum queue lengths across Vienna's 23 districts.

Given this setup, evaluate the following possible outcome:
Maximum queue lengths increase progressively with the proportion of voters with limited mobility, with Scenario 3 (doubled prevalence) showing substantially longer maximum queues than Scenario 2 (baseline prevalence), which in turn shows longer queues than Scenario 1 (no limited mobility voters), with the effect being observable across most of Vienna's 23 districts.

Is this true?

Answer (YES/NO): NO